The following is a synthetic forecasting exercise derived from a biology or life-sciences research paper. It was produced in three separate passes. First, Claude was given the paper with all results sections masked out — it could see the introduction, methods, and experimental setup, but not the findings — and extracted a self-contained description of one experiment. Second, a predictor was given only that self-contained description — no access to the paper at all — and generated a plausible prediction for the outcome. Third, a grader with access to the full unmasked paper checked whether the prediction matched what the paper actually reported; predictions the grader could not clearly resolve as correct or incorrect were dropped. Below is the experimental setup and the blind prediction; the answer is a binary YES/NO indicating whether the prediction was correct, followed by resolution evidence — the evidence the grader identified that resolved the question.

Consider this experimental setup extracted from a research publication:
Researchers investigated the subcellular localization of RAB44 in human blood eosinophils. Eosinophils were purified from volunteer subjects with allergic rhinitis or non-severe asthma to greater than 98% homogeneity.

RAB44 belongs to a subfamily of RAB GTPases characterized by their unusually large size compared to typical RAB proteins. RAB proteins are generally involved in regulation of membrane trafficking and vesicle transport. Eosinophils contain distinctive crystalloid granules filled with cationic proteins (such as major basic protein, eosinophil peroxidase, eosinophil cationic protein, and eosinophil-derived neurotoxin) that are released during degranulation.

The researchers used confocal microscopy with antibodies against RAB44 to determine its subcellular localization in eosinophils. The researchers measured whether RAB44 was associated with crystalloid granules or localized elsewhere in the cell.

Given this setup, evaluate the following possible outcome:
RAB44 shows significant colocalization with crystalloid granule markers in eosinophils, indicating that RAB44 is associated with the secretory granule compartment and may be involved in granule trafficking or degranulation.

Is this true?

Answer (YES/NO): YES